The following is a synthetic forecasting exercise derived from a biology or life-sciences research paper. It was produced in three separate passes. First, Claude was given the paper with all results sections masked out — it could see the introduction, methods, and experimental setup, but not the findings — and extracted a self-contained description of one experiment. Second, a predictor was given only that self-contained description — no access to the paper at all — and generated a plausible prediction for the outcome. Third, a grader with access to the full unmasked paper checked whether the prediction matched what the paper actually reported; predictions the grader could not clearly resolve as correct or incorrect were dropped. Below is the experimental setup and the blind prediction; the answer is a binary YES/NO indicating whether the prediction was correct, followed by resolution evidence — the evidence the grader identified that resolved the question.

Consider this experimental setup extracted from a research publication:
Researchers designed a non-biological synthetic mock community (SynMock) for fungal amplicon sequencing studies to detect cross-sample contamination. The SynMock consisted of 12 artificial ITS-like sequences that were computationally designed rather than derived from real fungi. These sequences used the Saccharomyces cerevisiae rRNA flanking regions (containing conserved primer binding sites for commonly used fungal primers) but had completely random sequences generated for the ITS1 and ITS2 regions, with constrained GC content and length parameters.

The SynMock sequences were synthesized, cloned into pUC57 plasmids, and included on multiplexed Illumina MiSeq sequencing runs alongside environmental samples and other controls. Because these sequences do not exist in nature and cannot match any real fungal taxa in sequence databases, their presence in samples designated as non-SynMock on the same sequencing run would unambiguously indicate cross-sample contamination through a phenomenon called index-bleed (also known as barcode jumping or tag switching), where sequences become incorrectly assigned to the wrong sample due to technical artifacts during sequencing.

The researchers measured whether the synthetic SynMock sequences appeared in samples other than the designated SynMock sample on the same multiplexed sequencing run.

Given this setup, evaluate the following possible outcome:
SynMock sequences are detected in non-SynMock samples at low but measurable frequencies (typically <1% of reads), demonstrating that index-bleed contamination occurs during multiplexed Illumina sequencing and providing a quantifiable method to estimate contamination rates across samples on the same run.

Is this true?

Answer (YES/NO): YES